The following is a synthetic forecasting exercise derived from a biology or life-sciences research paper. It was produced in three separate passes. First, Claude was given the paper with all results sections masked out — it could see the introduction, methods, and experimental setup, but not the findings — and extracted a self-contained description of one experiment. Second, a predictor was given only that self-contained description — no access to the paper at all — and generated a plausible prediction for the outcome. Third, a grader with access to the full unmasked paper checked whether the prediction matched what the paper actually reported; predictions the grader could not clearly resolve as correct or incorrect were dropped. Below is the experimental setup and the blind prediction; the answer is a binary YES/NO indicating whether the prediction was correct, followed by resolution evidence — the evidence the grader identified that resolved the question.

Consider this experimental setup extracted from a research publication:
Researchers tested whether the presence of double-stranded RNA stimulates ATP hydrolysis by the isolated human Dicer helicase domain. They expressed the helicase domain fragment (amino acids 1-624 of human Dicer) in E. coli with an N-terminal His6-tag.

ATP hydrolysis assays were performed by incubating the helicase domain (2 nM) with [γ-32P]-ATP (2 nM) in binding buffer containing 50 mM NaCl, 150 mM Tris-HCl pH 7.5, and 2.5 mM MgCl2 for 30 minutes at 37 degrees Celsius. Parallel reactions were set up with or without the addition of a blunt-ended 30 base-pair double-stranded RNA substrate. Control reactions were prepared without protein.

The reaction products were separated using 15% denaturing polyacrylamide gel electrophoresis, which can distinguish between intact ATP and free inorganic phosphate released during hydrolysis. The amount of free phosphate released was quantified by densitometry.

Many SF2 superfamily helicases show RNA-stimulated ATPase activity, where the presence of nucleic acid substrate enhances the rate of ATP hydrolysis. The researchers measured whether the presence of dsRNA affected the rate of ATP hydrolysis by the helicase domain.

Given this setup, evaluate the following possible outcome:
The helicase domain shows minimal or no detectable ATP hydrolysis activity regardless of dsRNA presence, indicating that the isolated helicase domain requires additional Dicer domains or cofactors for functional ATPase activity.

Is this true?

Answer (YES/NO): NO